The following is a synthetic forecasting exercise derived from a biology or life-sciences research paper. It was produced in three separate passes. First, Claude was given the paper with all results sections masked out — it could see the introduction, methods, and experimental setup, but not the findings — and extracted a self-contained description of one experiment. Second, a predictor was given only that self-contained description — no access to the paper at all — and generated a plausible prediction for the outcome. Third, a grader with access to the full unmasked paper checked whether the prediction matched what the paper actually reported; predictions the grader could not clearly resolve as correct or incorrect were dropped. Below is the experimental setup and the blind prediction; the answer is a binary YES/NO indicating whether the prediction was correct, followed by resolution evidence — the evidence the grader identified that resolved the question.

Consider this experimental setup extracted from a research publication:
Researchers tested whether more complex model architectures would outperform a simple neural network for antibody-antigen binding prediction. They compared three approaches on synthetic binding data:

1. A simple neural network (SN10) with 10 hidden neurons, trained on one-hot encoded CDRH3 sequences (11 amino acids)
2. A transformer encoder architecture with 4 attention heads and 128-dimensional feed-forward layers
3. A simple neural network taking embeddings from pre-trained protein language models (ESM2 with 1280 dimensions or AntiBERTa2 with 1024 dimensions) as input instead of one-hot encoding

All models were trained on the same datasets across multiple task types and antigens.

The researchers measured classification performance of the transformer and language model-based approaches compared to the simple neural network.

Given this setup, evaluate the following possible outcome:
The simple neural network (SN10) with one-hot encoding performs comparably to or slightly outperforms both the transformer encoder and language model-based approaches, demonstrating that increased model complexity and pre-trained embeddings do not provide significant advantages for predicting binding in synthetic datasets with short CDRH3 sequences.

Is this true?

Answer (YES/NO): YES